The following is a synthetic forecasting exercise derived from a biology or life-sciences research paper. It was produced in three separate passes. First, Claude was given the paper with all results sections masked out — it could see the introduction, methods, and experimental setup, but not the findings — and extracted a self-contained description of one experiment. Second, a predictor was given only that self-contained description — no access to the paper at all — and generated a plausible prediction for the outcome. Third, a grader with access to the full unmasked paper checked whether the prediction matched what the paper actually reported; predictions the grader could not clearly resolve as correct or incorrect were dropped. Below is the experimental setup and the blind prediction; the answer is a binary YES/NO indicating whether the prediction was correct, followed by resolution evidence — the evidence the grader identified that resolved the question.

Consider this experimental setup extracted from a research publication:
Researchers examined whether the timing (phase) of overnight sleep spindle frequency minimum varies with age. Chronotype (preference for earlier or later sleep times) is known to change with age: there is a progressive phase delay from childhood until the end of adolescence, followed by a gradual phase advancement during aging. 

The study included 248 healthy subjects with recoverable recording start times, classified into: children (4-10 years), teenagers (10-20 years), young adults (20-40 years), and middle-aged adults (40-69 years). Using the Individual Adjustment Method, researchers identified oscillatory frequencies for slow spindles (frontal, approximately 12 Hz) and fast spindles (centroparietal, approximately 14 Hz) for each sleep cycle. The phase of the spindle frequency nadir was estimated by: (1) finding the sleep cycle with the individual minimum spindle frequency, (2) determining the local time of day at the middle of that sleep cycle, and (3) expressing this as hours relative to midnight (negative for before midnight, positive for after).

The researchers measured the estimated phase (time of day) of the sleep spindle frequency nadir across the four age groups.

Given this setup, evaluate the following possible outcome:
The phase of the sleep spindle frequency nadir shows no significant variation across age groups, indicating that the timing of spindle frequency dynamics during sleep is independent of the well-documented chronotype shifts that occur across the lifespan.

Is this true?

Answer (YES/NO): NO